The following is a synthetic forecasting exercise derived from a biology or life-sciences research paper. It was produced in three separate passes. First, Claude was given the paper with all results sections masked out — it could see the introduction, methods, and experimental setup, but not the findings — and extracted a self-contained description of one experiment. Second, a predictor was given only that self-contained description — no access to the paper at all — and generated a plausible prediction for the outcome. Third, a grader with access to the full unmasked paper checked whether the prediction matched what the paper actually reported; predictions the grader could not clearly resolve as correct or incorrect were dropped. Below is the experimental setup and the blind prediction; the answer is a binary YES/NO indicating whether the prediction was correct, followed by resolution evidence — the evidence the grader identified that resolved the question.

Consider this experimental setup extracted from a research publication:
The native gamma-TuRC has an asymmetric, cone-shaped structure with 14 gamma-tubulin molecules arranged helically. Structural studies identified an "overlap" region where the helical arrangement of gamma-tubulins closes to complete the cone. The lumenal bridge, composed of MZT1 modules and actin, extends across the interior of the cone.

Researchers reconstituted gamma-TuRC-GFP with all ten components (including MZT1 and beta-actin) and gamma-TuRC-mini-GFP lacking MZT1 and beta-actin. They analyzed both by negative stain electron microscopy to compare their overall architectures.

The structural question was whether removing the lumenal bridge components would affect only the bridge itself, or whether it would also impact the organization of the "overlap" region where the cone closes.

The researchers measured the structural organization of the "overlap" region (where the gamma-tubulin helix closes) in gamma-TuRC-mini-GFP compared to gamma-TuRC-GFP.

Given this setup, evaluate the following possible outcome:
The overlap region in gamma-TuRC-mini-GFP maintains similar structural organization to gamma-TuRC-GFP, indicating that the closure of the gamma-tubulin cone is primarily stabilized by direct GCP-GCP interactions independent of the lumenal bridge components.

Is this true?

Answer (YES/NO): NO